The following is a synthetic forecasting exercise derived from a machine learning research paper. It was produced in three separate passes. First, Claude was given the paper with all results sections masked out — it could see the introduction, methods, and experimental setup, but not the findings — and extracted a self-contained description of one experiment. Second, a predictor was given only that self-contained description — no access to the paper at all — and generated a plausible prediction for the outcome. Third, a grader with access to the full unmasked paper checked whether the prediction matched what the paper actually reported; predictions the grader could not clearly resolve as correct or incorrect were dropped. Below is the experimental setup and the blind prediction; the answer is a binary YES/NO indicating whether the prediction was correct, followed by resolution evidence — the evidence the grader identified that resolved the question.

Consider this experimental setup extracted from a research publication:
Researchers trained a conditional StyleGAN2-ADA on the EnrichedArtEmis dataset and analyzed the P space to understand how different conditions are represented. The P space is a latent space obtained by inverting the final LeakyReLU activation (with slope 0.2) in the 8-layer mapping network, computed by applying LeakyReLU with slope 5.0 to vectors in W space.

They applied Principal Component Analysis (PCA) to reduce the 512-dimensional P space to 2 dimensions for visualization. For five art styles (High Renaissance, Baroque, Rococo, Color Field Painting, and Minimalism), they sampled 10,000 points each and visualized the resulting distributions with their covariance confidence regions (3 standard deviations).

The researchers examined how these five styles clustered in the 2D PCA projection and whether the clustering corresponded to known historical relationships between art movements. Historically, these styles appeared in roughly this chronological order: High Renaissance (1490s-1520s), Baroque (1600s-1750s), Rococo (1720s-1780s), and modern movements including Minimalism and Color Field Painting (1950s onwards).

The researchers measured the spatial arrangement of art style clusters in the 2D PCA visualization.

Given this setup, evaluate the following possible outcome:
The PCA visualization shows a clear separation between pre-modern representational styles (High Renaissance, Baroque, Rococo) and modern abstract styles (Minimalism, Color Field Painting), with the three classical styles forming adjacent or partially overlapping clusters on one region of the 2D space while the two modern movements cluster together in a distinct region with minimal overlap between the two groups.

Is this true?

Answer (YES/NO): YES